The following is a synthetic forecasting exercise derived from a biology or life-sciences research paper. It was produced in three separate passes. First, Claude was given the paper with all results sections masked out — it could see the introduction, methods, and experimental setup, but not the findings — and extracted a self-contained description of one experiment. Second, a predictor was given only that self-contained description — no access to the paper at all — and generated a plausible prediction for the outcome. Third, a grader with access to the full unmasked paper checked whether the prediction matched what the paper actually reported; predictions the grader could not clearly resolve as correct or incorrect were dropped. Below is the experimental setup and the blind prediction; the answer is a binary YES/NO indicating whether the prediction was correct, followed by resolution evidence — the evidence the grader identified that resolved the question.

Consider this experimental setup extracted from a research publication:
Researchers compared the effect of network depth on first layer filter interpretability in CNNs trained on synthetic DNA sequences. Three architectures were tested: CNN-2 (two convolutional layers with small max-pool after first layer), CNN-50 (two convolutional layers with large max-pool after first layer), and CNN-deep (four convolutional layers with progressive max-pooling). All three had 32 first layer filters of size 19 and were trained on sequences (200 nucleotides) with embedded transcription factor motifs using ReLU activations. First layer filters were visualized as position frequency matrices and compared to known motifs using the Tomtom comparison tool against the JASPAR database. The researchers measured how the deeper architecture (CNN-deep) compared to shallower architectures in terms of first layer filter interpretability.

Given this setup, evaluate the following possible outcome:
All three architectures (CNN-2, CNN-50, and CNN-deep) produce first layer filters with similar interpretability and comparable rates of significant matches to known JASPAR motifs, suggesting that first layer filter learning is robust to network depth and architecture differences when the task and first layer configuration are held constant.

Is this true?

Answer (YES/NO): NO